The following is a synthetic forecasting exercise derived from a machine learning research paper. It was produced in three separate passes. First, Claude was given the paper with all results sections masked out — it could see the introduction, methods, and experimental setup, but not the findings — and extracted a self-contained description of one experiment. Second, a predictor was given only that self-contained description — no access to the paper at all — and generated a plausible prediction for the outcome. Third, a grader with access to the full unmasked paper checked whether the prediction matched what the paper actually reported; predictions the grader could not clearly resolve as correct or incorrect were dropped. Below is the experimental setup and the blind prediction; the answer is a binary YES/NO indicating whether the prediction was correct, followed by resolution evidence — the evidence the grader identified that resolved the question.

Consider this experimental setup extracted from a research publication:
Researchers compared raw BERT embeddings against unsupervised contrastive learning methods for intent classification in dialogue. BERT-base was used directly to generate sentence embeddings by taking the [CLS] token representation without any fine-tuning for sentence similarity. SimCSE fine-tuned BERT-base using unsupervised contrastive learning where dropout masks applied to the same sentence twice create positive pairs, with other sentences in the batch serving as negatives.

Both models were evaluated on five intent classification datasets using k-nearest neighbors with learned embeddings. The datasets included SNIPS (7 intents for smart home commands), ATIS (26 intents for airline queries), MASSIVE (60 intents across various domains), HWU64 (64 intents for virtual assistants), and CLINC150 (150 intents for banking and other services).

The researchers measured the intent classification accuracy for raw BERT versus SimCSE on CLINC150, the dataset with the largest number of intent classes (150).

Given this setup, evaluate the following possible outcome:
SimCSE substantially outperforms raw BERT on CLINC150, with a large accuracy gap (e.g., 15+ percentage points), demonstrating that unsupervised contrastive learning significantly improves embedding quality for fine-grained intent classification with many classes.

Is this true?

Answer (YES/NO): YES